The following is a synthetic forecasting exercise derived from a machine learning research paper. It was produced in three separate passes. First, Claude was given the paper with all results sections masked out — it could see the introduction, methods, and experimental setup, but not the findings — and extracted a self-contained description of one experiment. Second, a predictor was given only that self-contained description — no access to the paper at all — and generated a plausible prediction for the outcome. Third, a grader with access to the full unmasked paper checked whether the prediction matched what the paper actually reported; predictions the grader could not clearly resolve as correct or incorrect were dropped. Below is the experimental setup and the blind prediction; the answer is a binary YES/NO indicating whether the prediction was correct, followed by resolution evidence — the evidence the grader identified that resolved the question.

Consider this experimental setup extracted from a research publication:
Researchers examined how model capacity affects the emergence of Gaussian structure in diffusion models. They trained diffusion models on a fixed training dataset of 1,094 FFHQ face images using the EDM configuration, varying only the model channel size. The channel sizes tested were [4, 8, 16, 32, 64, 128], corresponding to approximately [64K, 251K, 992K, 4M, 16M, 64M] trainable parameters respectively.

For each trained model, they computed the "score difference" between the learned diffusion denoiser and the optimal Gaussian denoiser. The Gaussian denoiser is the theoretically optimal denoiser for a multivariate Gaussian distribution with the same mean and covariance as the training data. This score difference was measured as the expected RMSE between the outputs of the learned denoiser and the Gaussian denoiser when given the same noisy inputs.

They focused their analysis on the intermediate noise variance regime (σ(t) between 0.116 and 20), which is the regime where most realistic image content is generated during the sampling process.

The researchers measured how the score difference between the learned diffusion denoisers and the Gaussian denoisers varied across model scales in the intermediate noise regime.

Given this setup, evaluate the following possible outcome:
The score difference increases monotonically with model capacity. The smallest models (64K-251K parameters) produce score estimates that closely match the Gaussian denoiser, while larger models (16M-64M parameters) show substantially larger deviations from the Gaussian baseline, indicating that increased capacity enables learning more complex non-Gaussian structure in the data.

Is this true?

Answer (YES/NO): YES